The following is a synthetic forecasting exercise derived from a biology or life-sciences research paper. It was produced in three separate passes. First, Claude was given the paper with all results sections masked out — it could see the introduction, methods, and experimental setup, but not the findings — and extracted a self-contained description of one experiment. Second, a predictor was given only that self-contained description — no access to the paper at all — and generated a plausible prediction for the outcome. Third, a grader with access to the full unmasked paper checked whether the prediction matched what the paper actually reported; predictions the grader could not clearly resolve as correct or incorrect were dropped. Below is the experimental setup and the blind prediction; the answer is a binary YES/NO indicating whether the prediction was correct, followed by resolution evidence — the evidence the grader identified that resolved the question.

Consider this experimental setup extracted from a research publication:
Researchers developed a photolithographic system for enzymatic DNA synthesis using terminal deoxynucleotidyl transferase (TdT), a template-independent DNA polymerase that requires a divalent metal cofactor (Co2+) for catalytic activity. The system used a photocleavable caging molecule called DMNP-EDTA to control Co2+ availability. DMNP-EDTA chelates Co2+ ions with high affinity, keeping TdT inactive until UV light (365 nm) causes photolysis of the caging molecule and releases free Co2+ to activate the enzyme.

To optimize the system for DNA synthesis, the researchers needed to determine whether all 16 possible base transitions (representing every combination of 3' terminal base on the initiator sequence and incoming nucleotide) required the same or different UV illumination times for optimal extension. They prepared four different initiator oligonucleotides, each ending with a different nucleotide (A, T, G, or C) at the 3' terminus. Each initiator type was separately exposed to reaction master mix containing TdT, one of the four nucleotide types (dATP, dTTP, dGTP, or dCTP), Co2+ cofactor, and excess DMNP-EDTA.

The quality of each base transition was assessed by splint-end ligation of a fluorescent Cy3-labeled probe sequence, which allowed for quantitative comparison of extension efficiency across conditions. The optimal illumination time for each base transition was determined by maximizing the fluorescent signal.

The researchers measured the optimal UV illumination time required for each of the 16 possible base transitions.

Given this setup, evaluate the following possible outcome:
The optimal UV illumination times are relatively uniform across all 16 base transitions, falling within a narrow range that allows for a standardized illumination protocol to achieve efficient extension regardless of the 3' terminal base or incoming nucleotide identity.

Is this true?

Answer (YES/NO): NO